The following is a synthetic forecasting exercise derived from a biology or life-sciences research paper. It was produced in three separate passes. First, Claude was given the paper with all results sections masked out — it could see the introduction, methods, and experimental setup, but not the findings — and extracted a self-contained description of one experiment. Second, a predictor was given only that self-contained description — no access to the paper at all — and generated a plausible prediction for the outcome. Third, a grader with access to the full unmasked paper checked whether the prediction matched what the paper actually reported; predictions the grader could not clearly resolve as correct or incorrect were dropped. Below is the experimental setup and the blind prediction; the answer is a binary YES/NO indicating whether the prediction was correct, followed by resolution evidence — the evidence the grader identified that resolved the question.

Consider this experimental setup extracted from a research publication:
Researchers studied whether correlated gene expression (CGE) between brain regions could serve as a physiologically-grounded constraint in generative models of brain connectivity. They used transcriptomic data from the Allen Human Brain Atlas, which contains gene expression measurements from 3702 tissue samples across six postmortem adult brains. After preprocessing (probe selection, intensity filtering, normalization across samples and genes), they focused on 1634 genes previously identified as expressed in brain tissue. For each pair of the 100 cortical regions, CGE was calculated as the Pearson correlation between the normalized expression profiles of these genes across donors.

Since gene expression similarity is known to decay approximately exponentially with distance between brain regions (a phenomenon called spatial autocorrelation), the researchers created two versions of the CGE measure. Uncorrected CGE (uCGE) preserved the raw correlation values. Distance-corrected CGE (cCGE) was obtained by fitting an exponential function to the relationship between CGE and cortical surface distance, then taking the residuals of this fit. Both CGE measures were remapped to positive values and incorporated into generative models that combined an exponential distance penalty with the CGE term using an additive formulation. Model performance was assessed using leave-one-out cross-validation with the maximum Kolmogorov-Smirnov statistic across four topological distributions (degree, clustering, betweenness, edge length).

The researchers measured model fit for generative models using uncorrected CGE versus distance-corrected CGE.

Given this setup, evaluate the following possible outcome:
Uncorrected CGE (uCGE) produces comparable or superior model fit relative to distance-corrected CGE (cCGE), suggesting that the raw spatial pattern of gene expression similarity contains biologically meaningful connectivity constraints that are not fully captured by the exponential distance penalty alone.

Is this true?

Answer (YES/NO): YES